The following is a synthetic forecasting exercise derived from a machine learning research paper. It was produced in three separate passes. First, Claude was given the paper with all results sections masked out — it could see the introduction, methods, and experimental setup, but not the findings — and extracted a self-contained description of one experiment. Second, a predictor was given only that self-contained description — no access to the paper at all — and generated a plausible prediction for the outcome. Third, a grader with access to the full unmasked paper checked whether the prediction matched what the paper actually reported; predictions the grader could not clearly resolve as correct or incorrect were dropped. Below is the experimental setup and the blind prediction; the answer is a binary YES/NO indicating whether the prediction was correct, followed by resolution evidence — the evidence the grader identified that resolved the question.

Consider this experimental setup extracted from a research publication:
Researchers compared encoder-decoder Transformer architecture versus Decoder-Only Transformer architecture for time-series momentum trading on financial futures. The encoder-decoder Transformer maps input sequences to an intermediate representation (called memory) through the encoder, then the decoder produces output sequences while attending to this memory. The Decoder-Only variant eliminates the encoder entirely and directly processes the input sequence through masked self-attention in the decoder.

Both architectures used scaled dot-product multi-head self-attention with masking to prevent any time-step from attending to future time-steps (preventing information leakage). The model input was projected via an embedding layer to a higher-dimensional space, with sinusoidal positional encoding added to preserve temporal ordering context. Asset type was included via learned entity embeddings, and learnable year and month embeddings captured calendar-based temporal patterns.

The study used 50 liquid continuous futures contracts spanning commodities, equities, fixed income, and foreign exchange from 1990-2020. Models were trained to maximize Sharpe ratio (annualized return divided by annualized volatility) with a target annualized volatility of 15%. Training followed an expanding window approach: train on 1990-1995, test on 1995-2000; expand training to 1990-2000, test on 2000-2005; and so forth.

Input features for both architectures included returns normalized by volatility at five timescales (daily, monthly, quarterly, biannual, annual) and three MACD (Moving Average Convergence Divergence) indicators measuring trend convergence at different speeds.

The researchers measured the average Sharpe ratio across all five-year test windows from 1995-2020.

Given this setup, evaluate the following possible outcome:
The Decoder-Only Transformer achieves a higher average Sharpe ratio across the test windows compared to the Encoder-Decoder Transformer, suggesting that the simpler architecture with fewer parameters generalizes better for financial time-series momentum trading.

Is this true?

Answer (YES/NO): NO